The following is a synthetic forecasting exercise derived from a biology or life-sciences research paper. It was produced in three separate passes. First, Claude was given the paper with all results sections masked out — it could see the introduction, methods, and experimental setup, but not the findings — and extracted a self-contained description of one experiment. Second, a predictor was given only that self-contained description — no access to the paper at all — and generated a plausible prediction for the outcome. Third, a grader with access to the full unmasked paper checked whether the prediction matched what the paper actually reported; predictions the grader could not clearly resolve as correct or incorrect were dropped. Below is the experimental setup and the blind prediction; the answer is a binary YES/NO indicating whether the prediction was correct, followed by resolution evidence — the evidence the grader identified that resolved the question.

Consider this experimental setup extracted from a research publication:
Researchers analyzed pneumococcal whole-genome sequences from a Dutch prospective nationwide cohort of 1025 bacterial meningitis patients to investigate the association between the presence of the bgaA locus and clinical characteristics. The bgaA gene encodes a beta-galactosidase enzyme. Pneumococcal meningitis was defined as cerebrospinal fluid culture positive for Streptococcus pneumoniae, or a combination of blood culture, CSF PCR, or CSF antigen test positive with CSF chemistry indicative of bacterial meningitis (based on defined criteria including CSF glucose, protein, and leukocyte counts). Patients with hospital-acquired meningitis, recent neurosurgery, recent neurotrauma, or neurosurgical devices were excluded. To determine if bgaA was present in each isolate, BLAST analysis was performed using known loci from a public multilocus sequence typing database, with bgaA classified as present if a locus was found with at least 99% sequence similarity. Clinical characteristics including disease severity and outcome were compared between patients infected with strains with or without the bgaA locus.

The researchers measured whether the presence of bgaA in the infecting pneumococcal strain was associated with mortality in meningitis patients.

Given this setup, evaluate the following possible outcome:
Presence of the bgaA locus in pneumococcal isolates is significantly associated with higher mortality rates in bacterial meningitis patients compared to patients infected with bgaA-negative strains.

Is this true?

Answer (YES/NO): YES